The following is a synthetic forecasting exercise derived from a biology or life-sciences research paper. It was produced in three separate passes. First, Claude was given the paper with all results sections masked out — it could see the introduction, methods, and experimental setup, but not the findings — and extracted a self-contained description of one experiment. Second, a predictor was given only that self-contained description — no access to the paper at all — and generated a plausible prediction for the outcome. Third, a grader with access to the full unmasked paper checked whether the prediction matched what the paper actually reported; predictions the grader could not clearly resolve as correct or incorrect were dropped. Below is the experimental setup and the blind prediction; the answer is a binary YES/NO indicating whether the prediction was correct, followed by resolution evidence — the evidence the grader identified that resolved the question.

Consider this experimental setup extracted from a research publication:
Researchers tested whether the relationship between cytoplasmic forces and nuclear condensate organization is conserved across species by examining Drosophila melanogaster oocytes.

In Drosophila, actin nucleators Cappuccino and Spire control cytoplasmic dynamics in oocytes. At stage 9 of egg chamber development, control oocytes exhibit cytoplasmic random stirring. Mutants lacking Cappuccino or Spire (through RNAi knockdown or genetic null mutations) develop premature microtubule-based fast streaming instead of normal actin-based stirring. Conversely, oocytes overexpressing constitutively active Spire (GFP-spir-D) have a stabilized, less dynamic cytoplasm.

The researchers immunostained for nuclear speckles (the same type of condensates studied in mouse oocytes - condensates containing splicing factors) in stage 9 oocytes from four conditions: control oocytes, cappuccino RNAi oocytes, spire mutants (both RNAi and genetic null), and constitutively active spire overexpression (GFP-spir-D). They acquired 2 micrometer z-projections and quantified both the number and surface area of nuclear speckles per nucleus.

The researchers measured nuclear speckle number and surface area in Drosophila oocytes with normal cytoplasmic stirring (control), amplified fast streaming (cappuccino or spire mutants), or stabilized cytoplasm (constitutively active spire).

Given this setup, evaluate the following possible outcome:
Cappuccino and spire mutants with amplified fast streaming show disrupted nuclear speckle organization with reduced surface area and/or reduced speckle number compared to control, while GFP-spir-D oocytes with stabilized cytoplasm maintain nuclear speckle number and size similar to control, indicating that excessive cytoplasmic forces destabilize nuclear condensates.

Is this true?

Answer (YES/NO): NO